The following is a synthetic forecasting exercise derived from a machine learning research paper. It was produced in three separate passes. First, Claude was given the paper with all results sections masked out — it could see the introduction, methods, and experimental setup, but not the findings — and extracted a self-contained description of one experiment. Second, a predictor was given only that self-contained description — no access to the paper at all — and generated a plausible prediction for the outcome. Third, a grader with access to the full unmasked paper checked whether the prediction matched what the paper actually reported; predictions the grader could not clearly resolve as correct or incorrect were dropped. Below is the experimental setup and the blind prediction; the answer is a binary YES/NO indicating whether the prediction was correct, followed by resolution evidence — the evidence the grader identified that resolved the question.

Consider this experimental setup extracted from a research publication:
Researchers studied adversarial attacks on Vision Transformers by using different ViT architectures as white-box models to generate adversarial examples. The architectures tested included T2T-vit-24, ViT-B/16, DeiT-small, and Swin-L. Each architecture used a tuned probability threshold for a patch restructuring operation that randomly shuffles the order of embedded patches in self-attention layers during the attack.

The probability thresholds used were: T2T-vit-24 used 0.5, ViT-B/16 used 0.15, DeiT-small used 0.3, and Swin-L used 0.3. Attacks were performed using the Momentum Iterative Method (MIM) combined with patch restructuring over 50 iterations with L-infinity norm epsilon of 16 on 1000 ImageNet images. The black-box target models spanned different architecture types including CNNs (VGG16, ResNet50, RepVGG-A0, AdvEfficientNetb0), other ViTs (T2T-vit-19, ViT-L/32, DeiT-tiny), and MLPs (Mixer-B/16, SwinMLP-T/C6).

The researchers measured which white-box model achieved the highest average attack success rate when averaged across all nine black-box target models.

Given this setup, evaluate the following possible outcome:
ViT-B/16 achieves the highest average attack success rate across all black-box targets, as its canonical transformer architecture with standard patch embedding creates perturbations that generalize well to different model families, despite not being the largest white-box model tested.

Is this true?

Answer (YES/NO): NO